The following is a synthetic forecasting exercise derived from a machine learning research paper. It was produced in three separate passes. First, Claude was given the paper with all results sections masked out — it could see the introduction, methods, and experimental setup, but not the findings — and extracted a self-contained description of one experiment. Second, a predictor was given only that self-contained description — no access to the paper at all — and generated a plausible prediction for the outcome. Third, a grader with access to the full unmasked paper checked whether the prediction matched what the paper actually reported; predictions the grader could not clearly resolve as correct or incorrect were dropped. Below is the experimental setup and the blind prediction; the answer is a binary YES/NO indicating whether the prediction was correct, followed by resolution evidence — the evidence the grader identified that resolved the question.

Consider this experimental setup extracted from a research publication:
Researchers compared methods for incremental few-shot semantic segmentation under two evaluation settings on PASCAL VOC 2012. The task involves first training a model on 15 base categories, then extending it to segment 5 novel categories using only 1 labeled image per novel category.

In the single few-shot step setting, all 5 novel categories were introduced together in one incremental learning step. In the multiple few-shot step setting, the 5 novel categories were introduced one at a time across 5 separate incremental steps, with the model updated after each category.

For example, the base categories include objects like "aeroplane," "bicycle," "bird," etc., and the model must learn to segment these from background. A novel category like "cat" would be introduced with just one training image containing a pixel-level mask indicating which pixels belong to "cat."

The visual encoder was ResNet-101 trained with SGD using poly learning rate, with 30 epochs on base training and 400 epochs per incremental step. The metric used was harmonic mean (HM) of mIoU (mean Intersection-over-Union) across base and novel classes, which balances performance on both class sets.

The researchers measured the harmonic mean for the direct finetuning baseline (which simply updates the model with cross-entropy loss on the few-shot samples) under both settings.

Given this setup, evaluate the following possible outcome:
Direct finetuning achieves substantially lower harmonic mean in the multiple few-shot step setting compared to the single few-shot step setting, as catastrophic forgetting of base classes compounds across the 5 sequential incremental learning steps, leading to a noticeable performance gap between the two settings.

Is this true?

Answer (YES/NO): YES